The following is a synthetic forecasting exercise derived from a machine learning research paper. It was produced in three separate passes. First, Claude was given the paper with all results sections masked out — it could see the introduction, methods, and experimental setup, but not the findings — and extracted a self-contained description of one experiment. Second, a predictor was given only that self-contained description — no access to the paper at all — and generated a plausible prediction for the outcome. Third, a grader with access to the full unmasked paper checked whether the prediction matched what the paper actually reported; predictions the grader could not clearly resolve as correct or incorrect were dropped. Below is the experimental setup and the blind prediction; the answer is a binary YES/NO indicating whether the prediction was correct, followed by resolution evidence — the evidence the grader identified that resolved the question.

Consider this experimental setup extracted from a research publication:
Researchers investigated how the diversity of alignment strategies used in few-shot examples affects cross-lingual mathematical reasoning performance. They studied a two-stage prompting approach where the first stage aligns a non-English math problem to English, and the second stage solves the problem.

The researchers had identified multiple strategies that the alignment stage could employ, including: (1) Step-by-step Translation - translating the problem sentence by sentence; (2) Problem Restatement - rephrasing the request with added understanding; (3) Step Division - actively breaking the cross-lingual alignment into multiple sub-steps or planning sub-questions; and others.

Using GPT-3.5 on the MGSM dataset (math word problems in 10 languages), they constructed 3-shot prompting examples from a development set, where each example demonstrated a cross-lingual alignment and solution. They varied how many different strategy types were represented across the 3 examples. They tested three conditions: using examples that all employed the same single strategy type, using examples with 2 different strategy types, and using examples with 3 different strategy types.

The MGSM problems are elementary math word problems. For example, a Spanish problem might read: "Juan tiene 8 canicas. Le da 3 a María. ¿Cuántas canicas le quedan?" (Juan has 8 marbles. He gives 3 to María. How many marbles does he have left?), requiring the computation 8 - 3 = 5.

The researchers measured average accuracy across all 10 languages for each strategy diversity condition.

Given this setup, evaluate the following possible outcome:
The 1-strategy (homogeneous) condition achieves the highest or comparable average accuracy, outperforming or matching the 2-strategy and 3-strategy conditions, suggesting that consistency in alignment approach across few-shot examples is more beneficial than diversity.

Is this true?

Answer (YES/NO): NO